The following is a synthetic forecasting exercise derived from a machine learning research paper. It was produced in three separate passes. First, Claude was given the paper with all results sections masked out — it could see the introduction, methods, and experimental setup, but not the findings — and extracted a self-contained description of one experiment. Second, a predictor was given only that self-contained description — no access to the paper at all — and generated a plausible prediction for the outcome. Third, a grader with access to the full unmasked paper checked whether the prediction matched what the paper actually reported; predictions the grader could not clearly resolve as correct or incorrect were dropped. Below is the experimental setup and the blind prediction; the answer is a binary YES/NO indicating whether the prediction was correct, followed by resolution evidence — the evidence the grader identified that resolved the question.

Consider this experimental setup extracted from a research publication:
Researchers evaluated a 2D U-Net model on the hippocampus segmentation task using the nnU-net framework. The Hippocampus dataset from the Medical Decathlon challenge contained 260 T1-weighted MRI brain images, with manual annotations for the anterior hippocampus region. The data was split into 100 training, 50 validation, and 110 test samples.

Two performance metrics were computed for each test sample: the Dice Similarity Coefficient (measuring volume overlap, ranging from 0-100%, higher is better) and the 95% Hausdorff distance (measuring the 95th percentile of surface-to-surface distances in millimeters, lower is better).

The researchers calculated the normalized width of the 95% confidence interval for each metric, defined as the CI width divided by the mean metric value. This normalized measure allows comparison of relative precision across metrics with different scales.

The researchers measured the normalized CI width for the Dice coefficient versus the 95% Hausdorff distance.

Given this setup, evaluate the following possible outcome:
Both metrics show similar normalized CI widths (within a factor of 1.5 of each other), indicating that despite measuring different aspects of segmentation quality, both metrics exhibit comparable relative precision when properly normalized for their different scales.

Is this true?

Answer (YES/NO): NO